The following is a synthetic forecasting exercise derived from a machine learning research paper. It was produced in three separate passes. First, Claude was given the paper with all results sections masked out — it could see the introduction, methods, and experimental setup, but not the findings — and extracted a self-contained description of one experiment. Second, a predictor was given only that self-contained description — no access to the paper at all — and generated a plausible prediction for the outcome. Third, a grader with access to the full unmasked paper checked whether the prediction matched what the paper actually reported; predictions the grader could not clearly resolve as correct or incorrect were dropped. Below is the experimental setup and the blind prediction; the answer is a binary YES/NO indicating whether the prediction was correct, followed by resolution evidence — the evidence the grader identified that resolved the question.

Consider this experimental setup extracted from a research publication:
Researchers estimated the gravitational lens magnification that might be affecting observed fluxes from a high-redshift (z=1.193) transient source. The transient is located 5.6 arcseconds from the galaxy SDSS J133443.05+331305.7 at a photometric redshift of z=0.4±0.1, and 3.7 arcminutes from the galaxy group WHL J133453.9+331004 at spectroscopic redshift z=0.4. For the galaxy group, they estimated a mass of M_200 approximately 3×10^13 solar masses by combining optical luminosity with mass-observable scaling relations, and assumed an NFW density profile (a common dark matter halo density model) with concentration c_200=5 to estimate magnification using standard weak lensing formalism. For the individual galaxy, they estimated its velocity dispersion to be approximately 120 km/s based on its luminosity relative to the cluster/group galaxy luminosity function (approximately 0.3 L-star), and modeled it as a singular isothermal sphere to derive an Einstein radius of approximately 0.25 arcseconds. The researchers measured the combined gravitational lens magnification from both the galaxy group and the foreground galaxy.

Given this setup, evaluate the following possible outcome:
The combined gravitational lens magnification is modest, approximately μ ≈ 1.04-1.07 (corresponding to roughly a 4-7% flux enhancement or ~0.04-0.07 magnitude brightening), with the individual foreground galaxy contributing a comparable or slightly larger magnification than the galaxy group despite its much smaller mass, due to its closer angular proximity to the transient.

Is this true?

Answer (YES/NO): NO